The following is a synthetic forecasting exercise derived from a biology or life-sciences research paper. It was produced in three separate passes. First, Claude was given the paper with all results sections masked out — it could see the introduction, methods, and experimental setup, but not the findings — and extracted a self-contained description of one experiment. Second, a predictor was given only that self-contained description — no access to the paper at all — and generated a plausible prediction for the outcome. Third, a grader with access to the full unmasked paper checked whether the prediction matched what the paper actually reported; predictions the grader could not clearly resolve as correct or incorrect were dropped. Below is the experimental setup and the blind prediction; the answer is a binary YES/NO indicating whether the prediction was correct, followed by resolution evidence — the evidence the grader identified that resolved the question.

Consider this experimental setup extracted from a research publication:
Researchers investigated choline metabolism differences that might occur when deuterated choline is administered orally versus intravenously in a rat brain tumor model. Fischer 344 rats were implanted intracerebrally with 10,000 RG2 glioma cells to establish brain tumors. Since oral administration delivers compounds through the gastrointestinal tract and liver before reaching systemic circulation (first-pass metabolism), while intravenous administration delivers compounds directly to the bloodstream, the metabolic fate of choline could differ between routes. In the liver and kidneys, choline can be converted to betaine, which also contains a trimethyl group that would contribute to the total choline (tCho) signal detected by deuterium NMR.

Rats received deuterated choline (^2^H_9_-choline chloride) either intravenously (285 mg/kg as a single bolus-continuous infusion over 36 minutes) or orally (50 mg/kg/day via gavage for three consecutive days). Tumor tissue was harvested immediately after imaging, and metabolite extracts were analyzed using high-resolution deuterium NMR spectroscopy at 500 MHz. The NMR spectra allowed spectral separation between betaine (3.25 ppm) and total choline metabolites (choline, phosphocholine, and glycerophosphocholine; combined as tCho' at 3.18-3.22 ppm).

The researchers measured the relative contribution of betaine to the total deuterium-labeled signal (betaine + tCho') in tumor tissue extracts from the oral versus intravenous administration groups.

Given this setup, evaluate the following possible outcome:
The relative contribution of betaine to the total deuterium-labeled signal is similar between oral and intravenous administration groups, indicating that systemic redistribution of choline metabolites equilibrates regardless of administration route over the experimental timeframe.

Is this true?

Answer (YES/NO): NO